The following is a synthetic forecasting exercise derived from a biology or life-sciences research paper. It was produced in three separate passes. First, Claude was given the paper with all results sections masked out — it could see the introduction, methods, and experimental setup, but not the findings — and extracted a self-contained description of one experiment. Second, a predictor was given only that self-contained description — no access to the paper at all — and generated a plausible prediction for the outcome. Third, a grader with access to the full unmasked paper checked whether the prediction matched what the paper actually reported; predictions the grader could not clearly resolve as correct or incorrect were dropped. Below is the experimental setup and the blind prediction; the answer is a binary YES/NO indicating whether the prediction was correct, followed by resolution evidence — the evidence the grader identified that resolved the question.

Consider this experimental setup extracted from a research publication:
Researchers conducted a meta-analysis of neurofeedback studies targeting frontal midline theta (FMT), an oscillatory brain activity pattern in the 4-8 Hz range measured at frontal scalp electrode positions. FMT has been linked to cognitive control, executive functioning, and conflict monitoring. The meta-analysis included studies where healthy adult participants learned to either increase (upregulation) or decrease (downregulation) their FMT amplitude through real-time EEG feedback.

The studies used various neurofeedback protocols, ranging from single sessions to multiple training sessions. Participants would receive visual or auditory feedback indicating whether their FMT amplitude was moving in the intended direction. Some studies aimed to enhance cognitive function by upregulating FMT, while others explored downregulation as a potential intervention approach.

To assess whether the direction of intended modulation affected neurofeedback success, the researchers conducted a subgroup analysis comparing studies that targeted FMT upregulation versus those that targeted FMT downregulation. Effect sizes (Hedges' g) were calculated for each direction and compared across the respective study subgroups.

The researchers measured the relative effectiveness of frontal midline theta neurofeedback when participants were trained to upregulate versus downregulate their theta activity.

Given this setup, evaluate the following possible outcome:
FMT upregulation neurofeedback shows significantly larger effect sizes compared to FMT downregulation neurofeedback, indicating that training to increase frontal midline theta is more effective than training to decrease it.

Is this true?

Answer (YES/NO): YES